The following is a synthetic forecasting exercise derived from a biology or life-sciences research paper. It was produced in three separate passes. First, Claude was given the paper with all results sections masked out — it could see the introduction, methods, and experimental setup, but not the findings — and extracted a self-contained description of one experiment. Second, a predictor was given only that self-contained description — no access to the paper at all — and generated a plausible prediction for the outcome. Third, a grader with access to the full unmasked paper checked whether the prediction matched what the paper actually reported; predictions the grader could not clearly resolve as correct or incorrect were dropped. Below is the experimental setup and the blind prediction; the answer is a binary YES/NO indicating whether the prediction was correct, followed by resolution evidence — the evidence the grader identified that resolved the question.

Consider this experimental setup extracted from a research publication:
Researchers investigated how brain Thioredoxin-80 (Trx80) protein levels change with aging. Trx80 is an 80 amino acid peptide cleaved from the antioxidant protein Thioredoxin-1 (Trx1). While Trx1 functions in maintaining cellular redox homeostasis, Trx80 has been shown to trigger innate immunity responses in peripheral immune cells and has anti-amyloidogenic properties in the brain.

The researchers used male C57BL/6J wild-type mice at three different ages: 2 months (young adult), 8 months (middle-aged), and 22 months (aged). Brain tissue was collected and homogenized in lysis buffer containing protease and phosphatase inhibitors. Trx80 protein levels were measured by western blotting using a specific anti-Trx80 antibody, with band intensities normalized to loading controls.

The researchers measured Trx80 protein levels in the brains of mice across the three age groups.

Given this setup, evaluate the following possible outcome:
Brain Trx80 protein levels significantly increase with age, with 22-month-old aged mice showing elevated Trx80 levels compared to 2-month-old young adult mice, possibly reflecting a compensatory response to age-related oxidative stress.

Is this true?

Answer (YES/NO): YES